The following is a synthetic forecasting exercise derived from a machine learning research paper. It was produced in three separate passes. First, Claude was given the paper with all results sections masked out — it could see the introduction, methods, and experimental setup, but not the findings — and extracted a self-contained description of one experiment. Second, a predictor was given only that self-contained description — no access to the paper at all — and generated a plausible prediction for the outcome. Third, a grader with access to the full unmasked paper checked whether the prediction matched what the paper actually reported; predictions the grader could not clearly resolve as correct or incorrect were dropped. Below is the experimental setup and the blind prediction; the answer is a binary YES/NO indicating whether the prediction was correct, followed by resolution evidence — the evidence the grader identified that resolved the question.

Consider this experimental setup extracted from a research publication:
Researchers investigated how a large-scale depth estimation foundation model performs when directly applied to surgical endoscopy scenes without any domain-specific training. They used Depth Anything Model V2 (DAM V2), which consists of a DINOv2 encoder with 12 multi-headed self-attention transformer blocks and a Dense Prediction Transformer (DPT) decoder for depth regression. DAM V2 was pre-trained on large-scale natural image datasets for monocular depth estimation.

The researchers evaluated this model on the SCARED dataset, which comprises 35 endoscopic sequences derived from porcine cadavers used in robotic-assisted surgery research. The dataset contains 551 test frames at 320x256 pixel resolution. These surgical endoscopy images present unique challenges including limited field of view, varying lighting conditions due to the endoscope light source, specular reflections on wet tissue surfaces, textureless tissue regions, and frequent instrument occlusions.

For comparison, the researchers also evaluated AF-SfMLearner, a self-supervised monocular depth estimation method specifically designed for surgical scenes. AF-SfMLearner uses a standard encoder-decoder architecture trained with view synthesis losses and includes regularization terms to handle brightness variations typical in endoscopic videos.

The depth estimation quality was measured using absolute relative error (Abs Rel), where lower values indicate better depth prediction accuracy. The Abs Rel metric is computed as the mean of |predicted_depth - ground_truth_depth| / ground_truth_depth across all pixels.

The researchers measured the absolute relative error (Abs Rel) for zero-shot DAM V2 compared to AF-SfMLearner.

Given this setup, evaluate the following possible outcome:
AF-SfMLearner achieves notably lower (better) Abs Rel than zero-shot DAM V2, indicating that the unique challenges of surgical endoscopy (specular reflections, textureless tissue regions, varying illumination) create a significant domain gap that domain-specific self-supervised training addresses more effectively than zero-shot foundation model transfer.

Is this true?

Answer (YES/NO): YES